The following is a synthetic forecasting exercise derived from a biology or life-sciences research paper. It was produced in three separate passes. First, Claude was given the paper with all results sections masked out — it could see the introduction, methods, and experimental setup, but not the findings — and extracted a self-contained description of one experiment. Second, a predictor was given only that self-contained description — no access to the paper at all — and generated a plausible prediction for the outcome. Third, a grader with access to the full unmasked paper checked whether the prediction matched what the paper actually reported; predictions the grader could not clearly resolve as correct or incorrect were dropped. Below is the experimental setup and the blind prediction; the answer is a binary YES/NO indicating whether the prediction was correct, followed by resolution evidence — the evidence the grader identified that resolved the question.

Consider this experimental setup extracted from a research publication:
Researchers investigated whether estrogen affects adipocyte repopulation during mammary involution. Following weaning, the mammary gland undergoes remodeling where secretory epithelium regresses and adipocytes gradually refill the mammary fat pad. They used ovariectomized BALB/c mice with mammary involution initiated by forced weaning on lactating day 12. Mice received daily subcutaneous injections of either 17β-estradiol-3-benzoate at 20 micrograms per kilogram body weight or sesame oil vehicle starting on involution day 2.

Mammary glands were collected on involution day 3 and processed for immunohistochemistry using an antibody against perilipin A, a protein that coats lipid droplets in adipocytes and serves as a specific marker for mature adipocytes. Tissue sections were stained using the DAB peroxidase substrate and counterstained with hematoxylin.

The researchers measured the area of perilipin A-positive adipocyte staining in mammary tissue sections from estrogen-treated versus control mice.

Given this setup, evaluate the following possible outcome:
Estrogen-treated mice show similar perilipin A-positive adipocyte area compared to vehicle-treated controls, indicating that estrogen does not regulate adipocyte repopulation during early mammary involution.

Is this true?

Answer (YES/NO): NO